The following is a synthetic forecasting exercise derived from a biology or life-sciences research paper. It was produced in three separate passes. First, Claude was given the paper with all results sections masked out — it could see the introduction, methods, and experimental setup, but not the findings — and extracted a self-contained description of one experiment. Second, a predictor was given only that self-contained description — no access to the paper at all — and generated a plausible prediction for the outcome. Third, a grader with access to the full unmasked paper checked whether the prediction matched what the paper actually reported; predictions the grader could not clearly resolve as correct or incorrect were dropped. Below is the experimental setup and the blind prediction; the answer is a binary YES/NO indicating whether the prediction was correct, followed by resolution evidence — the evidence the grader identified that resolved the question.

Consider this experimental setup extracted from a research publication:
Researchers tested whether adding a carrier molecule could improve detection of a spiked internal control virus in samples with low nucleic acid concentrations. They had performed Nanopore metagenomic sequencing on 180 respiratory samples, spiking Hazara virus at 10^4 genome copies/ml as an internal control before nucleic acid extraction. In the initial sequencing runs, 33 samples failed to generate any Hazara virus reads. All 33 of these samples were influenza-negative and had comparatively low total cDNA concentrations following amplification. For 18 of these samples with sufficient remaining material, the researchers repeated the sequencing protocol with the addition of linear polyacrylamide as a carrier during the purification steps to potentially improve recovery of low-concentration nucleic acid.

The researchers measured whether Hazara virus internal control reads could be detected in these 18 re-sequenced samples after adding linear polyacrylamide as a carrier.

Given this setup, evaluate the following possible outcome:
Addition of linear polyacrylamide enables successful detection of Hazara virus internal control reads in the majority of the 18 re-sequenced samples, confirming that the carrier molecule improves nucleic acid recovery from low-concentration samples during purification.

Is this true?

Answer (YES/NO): YES